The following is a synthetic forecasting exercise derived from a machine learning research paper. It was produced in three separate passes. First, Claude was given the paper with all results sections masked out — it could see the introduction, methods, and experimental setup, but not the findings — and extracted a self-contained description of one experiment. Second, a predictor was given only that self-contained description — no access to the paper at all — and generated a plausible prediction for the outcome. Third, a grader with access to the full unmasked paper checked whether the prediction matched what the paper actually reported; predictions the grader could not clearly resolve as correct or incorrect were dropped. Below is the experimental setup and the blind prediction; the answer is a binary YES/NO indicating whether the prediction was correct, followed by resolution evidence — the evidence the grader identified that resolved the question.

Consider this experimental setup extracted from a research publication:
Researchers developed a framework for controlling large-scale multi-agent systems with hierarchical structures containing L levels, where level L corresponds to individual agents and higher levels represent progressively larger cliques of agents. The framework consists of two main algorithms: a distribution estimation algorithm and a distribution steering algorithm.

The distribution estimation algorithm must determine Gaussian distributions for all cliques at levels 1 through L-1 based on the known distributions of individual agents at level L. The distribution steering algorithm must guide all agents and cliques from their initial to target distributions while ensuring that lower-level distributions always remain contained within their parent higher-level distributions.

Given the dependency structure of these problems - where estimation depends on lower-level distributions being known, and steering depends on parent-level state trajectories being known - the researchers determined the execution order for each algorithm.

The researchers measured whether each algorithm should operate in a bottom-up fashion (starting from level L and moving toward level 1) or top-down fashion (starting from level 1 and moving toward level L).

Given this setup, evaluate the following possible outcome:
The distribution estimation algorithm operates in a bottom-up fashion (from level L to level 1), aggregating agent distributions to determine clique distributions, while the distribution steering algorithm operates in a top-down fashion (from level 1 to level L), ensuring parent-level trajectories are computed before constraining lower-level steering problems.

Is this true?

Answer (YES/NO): YES